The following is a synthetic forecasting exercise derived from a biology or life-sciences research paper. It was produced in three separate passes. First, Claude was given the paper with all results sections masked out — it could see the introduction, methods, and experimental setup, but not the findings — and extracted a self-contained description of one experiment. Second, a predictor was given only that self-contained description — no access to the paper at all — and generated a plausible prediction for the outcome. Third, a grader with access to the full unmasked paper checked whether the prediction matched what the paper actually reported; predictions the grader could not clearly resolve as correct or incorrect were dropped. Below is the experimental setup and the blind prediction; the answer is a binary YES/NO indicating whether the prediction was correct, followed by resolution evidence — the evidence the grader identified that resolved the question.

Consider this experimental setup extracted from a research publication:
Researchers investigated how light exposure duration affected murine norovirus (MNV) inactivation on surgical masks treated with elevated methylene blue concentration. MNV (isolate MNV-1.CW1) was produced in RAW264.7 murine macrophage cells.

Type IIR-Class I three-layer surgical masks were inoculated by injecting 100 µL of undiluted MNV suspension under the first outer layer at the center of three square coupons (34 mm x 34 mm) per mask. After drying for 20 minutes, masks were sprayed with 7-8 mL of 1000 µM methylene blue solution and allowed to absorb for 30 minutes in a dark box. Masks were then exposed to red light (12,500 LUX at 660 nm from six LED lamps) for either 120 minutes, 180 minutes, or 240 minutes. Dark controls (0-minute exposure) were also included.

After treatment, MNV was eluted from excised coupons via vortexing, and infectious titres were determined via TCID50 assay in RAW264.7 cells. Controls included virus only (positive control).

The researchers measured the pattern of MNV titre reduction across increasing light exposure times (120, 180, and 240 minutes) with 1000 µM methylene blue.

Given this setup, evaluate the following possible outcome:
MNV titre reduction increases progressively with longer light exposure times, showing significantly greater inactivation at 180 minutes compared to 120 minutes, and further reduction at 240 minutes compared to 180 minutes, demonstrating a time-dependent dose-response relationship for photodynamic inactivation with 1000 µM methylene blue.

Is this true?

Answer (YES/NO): NO